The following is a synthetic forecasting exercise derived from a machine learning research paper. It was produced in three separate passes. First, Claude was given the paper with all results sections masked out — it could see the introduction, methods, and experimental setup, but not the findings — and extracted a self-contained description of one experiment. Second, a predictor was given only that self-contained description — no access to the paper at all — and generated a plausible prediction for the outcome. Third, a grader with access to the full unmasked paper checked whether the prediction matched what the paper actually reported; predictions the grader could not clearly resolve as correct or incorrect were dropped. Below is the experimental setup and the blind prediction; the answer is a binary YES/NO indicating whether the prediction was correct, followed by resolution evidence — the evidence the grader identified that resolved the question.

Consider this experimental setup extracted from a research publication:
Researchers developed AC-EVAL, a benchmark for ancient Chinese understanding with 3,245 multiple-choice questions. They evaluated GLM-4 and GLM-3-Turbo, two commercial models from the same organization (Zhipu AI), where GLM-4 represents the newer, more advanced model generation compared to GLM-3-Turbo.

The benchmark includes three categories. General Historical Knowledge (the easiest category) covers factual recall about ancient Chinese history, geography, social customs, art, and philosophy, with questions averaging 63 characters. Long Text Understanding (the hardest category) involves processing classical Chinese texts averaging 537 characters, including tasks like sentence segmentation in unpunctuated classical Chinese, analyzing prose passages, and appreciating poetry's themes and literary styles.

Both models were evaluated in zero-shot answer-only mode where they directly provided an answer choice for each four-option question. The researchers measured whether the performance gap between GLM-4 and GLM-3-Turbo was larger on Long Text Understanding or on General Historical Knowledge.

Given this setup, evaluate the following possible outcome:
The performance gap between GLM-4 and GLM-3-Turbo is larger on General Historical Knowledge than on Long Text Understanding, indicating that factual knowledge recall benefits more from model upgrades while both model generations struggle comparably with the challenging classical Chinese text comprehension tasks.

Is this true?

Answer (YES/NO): NO